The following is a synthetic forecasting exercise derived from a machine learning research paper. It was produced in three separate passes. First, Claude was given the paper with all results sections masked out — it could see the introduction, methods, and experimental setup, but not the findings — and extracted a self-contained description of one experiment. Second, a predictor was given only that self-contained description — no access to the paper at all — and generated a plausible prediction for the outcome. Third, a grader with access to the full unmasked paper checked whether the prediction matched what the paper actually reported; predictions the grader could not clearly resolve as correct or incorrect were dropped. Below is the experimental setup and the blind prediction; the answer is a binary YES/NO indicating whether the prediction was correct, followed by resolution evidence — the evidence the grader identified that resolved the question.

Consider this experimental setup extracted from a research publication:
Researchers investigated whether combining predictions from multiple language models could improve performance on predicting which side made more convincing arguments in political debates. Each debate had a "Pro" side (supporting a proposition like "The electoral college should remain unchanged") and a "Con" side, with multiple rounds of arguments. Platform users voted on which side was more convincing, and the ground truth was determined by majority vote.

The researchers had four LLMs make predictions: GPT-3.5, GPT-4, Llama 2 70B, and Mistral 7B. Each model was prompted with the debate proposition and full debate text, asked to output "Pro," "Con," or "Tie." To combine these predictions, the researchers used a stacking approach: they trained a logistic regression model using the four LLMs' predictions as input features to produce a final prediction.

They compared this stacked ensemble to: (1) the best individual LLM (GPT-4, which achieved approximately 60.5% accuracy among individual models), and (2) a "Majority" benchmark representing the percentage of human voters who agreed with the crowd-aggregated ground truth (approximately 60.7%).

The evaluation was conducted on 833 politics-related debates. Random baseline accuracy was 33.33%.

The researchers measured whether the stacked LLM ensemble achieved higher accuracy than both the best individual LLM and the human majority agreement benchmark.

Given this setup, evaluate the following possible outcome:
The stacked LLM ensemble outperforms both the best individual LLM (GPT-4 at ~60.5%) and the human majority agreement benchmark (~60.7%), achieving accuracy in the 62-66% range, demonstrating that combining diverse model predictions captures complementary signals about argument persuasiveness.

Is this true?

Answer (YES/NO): NO